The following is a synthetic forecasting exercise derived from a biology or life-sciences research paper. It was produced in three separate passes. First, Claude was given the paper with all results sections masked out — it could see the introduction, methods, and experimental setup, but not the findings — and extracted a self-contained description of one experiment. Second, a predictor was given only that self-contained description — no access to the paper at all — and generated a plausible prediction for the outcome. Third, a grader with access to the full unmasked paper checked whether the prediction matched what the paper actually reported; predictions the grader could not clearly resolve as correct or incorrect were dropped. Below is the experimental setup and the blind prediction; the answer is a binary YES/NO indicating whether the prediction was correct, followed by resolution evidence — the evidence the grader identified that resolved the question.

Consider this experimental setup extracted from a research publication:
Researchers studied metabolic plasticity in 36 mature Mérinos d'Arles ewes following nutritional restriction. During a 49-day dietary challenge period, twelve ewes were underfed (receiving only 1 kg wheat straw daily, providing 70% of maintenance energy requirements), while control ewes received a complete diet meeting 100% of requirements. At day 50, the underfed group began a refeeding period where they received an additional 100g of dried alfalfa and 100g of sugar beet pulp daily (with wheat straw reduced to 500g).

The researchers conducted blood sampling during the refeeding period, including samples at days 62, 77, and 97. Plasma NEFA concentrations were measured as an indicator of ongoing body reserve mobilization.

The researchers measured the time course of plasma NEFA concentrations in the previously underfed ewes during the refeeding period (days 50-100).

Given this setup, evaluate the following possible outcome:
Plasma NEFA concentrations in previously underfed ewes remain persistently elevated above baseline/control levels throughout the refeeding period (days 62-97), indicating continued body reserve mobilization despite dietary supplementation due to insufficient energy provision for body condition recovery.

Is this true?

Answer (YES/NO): NO